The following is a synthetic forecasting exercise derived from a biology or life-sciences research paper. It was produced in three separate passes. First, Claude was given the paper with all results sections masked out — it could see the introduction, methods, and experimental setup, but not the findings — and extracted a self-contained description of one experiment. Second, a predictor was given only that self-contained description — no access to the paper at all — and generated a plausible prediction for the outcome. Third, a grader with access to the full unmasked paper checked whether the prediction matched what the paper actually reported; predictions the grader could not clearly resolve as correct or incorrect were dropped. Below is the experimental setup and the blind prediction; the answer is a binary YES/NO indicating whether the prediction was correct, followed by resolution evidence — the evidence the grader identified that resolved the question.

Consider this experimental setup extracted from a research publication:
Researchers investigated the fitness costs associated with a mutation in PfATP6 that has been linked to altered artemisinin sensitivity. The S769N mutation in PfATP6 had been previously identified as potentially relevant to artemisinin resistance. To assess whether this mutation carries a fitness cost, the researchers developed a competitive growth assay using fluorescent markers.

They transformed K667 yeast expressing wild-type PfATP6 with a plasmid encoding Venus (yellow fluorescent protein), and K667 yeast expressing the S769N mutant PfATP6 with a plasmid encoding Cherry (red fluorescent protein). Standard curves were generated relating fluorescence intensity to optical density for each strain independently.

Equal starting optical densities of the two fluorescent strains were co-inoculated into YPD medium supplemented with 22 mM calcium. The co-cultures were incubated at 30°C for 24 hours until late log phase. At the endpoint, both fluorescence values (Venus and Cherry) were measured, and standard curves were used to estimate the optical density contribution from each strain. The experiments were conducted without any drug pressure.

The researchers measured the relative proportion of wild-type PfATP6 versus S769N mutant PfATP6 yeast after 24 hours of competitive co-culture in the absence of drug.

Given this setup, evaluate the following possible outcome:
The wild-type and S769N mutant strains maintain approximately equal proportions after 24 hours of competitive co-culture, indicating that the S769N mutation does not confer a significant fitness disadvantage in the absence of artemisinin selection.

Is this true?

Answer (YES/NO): NO